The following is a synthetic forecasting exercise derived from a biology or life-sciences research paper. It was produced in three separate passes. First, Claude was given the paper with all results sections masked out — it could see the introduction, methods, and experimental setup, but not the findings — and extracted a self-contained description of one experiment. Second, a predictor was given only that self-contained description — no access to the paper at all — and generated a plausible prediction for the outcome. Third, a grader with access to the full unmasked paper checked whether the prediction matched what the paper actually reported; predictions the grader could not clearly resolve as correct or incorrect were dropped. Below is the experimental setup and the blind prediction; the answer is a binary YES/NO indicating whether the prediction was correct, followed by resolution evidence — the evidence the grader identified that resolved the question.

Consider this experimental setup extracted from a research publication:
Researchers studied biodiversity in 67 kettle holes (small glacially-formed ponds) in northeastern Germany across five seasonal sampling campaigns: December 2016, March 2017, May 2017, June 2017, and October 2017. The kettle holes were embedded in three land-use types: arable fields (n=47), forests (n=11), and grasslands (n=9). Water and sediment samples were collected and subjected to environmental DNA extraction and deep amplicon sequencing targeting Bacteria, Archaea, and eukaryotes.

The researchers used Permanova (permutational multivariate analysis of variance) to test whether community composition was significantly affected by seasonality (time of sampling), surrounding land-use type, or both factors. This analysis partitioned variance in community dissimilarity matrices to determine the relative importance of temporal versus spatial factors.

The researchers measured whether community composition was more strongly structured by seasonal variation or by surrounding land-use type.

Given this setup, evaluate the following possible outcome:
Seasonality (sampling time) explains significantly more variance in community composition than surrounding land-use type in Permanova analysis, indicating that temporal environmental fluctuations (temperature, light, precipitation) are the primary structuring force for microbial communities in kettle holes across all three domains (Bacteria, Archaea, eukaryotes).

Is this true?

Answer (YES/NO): YES